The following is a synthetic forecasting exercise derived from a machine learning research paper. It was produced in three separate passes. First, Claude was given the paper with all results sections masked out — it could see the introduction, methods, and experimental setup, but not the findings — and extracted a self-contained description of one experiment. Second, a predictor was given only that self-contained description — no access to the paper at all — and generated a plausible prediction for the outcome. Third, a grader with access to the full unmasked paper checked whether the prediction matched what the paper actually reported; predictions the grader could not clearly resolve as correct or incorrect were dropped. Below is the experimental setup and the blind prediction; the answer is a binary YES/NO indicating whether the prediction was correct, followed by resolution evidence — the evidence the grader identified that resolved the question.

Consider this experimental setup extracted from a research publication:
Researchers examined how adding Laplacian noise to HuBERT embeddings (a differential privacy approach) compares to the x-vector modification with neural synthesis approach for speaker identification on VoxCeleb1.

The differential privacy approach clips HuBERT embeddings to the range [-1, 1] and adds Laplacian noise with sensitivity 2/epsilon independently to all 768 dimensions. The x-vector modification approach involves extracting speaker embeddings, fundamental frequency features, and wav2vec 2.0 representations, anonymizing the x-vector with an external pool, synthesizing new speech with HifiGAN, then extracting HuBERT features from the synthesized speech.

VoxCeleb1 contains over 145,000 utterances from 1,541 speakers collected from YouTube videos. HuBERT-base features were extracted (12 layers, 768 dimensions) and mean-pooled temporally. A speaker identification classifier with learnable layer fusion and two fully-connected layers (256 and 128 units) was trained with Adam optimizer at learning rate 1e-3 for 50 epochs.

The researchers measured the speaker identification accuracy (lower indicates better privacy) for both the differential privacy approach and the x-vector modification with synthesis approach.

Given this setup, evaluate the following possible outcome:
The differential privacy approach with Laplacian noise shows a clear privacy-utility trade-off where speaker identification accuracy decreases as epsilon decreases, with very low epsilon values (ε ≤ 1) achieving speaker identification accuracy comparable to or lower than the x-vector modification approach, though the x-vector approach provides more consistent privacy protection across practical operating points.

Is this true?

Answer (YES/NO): NO